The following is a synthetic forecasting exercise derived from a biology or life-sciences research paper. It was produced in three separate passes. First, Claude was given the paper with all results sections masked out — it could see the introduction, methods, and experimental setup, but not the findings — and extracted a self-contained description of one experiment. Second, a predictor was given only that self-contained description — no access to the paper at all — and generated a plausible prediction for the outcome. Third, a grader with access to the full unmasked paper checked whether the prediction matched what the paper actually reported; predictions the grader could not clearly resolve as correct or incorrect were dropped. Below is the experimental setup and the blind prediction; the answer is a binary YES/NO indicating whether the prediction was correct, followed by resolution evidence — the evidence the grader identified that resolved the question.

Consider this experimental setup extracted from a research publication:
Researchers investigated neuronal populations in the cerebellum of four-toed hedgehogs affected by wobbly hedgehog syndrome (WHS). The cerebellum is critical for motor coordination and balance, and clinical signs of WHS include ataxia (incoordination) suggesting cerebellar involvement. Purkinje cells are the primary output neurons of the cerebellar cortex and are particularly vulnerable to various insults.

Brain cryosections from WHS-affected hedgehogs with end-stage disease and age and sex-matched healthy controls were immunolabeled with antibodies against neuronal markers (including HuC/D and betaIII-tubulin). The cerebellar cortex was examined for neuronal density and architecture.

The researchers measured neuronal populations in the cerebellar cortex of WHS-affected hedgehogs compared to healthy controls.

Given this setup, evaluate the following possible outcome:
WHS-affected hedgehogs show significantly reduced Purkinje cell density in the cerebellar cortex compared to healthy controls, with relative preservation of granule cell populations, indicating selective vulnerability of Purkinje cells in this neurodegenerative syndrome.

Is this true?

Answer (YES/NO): NO